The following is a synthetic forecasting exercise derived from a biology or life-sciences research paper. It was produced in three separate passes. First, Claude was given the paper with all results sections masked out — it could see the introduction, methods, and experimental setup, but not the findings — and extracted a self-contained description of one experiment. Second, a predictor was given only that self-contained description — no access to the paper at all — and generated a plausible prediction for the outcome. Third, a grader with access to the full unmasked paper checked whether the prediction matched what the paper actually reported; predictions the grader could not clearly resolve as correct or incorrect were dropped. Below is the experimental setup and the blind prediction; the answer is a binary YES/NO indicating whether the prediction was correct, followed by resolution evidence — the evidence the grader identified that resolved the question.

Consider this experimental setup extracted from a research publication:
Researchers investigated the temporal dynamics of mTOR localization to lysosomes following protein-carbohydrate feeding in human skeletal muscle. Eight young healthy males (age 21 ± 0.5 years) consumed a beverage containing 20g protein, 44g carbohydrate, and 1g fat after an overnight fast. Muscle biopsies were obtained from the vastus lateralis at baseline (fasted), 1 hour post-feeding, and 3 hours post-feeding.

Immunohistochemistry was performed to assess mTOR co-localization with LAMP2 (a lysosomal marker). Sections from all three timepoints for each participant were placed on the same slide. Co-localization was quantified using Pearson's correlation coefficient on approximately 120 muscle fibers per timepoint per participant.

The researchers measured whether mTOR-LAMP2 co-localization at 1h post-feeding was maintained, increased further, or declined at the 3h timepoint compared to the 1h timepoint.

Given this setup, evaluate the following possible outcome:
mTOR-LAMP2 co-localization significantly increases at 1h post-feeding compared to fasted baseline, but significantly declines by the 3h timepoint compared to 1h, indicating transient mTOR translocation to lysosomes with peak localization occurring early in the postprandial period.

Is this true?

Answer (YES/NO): NO